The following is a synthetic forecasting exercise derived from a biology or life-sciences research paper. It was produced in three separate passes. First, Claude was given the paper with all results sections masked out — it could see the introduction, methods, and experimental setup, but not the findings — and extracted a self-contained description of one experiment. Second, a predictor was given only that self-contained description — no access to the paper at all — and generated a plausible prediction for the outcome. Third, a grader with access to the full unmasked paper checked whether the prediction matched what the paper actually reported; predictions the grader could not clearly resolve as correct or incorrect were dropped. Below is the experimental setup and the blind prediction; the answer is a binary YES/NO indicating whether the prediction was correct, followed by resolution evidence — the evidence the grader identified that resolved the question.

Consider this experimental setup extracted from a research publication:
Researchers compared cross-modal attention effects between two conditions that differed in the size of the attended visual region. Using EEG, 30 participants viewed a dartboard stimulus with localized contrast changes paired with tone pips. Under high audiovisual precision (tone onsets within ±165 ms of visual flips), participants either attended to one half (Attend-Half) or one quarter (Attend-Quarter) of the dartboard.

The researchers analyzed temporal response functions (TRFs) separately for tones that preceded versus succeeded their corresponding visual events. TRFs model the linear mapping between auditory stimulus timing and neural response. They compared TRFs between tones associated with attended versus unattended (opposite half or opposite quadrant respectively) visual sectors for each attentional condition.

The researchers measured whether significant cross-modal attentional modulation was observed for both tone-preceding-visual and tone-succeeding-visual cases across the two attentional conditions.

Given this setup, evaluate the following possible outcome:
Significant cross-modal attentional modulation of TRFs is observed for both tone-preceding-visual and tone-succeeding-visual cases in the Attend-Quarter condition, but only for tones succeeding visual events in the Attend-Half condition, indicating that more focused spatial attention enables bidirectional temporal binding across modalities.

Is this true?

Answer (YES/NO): NO